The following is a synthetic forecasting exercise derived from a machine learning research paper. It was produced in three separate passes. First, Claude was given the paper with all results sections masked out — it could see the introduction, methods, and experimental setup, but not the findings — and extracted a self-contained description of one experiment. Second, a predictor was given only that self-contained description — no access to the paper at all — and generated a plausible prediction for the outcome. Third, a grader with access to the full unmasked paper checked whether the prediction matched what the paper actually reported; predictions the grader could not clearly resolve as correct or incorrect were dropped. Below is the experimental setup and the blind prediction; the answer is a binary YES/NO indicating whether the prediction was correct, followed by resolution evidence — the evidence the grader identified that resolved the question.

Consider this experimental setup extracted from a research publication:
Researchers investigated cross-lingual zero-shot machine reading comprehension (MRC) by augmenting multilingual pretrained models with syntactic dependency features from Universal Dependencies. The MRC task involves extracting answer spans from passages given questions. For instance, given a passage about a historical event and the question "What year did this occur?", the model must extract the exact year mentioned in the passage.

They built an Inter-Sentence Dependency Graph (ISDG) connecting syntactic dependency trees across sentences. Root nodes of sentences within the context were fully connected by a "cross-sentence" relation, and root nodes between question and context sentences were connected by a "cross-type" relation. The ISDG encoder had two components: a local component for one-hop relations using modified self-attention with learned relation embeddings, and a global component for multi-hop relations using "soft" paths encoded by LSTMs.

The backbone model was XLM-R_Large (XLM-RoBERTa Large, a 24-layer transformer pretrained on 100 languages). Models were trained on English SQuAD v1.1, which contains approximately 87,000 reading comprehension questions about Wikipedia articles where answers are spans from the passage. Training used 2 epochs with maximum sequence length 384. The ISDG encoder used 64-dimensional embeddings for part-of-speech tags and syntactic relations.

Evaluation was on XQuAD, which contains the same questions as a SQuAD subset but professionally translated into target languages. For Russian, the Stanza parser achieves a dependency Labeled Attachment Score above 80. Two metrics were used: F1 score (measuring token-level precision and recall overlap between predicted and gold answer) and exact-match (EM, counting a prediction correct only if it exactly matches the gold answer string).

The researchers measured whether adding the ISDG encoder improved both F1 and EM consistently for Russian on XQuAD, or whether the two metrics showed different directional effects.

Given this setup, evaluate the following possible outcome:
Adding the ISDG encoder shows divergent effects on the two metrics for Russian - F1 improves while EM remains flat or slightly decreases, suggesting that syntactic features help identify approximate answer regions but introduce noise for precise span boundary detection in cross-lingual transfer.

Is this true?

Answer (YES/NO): YES